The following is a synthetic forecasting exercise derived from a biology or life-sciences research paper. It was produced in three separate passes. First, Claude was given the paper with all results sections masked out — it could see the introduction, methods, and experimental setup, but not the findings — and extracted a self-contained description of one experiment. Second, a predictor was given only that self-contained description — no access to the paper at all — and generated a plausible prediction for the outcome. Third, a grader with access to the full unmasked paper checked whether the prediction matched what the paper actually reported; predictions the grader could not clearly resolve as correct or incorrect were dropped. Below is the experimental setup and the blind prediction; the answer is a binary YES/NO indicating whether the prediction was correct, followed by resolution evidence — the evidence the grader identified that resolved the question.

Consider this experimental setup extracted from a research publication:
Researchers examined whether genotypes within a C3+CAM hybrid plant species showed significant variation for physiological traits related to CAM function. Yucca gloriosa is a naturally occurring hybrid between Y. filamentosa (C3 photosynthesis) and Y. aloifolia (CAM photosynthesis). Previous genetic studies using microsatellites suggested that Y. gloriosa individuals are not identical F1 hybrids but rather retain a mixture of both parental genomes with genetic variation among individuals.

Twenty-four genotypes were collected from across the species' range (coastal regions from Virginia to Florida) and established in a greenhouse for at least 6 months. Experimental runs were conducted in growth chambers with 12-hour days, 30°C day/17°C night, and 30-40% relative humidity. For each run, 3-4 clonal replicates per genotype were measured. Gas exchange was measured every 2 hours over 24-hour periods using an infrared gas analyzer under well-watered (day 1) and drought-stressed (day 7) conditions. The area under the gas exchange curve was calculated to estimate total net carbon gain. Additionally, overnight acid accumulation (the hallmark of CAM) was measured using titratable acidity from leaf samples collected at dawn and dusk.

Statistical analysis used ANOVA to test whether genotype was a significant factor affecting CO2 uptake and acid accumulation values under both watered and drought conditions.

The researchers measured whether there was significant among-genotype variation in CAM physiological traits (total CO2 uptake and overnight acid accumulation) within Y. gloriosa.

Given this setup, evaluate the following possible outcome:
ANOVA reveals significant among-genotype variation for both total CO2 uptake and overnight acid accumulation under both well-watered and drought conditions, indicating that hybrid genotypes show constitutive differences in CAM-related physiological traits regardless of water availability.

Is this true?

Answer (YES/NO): NO